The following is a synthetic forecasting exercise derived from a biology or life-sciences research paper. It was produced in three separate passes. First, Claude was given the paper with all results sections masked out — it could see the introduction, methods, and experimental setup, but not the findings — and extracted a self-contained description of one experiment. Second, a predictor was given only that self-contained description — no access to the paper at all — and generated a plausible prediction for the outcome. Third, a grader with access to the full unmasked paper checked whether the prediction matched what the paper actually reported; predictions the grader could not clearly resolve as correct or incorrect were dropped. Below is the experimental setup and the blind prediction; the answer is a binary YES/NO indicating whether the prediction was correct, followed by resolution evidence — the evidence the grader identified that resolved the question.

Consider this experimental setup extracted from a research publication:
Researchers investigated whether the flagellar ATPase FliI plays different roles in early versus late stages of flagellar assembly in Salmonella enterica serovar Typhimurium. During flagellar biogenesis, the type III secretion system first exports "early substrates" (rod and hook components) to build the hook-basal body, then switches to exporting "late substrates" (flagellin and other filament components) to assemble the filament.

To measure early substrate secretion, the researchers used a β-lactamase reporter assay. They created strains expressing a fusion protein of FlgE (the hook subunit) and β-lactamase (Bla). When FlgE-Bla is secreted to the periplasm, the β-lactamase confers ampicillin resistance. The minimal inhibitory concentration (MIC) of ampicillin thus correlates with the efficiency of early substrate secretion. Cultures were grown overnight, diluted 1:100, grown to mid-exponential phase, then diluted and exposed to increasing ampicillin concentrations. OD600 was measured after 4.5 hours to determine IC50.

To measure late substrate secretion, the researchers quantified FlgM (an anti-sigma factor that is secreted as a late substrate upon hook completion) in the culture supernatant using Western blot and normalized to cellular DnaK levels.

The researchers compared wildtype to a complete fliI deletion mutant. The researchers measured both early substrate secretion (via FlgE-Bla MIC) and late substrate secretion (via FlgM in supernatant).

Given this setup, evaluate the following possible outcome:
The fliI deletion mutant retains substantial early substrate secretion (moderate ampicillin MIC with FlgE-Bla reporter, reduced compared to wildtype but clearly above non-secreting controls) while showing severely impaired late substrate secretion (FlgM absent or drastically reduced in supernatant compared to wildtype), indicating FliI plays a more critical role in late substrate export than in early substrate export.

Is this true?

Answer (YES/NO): NO